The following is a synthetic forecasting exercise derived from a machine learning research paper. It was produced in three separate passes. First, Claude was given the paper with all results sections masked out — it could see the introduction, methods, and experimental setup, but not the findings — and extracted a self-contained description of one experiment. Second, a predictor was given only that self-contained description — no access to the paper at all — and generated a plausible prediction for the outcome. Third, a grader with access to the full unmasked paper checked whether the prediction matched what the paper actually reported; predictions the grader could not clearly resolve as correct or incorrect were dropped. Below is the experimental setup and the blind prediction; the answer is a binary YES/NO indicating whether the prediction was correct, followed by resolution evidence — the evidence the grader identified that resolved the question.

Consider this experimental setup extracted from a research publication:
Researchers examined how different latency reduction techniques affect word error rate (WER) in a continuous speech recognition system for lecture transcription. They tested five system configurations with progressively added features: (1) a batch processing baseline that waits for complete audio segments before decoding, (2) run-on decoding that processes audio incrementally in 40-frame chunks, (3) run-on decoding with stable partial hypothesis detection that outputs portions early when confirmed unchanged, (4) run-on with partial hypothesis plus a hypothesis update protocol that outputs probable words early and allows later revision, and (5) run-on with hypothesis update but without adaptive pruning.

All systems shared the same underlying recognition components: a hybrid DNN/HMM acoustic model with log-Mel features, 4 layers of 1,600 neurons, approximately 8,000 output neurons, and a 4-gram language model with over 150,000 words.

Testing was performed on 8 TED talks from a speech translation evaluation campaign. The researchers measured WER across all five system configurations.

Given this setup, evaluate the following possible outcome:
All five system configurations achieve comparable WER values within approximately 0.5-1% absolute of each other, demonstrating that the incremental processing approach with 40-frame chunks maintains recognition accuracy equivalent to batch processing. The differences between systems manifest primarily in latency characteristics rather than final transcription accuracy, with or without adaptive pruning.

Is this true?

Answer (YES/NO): YES